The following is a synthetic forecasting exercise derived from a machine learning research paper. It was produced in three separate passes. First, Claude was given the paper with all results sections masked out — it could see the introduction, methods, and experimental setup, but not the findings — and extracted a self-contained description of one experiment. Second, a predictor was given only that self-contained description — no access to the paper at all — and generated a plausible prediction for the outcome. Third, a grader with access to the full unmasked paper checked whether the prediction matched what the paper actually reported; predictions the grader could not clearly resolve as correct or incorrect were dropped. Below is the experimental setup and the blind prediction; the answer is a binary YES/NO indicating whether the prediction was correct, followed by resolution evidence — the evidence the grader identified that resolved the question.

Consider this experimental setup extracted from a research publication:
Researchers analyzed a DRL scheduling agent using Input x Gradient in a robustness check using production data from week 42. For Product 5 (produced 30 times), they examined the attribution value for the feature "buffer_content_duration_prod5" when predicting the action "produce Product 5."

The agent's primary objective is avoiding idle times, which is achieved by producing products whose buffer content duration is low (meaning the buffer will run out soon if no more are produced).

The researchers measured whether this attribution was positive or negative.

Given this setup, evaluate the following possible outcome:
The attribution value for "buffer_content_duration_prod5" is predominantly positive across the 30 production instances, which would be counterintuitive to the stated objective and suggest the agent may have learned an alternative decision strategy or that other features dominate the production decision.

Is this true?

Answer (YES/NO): NO